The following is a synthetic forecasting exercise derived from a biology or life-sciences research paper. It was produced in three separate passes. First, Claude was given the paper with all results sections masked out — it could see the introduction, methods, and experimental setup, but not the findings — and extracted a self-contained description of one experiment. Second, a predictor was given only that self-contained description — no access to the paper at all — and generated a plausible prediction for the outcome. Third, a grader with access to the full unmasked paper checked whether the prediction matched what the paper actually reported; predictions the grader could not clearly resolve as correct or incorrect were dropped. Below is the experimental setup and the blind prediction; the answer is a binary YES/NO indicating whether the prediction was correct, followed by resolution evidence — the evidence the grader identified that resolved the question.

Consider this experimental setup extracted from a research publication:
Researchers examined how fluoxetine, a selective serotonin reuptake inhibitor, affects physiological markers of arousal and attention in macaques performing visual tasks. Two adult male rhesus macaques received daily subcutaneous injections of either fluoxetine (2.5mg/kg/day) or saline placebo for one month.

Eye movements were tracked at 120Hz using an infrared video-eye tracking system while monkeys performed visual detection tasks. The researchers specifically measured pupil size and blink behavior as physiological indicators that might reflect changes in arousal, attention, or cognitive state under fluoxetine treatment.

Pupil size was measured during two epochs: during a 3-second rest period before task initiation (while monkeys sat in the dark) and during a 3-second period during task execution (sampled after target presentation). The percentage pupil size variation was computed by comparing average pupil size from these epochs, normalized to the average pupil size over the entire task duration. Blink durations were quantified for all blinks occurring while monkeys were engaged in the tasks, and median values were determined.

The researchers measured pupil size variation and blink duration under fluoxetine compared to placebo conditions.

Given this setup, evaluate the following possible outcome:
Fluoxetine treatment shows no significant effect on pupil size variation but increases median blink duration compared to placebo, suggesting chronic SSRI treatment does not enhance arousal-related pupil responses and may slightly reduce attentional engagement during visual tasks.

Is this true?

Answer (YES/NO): NO